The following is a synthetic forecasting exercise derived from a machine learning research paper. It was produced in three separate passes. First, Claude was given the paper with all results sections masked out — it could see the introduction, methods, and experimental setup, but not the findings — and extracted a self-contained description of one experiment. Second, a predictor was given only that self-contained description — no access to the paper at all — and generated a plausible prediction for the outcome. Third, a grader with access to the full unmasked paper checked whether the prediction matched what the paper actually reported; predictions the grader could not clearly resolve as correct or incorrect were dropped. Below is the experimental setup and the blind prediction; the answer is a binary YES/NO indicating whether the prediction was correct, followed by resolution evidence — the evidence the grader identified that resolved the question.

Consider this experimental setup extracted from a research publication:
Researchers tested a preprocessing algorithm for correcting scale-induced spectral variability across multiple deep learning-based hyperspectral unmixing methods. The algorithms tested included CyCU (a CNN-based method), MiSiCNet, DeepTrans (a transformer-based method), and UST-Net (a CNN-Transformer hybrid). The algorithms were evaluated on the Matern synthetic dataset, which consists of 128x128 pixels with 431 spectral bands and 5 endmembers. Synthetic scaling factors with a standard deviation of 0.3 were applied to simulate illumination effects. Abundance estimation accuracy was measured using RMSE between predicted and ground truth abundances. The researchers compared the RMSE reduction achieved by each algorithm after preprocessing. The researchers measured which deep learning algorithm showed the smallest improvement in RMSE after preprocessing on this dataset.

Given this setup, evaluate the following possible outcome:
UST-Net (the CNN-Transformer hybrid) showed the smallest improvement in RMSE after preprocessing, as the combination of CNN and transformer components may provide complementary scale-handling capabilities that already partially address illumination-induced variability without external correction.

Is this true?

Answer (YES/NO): NO